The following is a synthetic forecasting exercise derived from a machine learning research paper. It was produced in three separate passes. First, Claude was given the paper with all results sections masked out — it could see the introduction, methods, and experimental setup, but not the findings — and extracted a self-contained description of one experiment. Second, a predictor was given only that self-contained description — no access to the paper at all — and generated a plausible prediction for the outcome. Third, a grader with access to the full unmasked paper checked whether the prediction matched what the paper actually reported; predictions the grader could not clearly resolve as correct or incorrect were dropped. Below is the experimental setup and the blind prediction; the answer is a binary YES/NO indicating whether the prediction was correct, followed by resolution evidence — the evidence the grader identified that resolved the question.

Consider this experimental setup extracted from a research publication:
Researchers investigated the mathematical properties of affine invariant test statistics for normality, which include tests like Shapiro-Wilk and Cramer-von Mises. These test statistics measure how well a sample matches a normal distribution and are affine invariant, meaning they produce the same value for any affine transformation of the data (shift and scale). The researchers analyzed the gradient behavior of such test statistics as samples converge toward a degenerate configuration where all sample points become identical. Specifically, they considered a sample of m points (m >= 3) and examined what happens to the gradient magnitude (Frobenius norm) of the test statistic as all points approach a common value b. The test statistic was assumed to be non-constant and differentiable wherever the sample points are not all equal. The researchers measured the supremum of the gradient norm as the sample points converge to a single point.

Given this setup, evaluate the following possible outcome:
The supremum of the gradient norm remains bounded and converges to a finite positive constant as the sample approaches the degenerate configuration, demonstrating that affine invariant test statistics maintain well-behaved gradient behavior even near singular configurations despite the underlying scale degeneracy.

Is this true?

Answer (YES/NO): NO